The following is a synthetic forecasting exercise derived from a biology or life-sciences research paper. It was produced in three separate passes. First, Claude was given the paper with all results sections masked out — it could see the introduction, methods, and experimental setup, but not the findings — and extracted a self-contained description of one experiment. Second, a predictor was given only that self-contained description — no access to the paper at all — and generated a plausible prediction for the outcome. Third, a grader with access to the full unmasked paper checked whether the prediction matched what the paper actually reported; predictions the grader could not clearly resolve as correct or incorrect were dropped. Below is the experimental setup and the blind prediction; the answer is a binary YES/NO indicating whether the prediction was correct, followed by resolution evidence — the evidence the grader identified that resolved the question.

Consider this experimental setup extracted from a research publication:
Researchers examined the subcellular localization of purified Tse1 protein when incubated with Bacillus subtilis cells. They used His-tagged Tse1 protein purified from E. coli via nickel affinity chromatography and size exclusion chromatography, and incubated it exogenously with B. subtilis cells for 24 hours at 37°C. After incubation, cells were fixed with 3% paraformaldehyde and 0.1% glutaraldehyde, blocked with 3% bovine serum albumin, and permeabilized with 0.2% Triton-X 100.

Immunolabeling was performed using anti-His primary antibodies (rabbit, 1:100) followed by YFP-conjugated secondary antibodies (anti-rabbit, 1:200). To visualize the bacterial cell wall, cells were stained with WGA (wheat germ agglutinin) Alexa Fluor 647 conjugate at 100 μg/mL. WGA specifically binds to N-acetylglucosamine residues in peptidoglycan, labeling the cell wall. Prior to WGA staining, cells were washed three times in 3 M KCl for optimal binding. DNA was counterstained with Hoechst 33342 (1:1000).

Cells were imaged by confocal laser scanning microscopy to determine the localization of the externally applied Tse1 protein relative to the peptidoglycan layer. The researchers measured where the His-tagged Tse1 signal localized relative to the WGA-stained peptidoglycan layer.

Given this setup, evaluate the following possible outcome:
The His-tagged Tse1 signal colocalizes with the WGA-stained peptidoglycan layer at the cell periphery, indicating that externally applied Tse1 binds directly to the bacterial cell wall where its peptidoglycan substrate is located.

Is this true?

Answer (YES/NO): YES